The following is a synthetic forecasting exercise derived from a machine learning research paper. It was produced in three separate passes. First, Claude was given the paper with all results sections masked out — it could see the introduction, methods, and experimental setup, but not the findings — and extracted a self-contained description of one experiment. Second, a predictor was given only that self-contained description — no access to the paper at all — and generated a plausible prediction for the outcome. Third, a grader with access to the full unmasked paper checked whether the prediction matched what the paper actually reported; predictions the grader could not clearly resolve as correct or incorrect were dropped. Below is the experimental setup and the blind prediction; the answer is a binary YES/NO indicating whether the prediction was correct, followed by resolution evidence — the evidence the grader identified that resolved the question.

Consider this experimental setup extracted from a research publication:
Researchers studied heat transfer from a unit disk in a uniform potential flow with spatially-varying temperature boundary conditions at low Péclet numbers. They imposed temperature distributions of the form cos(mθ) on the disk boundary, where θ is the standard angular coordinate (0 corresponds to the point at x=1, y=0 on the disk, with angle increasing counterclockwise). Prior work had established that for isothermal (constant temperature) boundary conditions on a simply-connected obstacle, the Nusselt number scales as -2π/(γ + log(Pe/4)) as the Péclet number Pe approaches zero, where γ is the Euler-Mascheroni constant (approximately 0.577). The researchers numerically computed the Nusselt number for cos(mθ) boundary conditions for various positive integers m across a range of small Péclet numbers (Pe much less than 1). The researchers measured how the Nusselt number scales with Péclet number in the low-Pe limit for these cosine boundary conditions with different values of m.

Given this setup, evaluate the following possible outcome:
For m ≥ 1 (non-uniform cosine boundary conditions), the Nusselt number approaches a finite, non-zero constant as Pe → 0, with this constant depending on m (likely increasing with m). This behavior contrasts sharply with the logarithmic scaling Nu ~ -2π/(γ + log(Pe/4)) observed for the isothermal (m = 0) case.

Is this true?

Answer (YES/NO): NO